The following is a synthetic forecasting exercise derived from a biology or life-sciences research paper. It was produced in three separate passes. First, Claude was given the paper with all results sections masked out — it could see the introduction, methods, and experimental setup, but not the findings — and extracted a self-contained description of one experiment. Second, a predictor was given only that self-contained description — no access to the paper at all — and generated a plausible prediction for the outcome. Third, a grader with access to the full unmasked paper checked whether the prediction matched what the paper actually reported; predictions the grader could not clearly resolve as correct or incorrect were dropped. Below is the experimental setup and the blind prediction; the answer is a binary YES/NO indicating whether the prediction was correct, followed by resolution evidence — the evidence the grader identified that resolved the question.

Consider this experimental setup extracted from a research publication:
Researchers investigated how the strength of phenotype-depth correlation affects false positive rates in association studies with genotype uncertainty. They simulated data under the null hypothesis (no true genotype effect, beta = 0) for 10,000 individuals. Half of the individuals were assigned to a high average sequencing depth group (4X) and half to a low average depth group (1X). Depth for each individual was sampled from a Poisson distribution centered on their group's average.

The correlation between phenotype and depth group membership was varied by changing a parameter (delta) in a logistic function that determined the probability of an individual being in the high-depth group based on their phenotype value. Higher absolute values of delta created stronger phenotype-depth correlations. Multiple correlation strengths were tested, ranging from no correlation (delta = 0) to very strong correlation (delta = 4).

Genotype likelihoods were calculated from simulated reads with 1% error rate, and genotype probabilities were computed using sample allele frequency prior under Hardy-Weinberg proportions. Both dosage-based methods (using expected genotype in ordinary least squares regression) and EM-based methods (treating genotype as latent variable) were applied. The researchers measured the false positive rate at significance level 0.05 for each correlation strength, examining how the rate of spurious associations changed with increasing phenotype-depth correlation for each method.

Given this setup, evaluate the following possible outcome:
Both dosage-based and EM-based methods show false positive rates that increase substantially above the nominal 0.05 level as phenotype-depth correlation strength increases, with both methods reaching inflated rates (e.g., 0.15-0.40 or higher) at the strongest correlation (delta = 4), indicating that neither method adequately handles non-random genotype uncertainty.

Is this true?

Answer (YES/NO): NO